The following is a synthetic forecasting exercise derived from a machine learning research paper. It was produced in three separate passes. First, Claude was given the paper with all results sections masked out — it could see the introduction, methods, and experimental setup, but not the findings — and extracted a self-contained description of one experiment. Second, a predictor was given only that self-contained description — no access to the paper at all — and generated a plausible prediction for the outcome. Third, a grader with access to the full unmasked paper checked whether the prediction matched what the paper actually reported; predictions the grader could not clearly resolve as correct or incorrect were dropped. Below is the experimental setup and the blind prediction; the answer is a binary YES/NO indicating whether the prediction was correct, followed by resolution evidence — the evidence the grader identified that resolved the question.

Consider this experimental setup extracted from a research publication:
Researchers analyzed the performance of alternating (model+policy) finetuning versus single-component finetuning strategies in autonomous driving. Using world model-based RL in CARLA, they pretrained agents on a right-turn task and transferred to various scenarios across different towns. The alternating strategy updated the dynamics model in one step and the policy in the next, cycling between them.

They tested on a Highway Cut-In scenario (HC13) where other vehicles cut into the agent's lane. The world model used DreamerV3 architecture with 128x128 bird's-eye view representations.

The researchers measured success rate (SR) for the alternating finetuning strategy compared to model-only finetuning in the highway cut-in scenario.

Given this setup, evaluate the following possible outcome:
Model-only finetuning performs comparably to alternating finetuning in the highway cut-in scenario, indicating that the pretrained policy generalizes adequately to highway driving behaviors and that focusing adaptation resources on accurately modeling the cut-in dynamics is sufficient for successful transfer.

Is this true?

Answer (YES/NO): NO